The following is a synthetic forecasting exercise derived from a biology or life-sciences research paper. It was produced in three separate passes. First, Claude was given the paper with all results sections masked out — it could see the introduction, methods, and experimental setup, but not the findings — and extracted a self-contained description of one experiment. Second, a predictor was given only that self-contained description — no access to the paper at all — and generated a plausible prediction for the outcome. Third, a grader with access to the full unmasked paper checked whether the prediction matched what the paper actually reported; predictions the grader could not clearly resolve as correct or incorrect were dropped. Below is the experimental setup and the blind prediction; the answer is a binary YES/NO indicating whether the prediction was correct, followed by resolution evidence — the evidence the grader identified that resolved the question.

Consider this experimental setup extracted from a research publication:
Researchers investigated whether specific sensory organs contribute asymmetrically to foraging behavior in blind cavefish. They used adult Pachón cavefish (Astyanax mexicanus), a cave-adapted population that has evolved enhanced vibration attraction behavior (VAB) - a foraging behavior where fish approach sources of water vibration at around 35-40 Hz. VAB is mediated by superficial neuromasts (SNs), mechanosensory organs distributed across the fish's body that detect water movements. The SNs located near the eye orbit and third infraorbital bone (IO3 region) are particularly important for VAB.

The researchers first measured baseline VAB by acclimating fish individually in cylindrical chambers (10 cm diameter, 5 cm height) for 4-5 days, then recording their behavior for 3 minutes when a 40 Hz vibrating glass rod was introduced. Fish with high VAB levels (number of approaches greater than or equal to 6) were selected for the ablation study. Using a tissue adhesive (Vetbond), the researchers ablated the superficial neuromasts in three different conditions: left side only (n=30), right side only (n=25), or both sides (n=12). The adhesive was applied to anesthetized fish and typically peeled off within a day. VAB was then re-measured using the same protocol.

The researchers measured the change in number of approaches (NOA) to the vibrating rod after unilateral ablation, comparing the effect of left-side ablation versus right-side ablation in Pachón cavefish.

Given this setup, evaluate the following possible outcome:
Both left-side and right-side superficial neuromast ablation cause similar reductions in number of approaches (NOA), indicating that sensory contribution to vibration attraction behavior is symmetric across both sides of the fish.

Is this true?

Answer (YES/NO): NO